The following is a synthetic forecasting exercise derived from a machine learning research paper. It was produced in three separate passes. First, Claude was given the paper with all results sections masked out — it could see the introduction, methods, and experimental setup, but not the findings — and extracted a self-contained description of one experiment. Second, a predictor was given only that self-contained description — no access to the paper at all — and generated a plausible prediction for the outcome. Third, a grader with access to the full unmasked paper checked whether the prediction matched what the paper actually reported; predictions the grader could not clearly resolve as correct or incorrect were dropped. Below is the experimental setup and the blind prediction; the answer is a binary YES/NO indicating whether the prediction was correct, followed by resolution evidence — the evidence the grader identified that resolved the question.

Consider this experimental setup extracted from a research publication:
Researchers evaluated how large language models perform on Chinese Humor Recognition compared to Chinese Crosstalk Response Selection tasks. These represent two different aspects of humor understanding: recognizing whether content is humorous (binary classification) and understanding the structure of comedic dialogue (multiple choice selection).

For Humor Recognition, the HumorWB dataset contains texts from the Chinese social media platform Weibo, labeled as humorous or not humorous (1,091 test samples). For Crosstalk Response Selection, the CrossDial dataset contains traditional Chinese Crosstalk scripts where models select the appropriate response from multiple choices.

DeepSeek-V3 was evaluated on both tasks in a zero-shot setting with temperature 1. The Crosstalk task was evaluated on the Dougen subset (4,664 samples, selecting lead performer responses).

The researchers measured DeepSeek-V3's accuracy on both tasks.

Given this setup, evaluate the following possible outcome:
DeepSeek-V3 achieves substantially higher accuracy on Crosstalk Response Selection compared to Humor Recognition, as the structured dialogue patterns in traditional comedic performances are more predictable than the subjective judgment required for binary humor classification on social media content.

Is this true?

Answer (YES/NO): NO